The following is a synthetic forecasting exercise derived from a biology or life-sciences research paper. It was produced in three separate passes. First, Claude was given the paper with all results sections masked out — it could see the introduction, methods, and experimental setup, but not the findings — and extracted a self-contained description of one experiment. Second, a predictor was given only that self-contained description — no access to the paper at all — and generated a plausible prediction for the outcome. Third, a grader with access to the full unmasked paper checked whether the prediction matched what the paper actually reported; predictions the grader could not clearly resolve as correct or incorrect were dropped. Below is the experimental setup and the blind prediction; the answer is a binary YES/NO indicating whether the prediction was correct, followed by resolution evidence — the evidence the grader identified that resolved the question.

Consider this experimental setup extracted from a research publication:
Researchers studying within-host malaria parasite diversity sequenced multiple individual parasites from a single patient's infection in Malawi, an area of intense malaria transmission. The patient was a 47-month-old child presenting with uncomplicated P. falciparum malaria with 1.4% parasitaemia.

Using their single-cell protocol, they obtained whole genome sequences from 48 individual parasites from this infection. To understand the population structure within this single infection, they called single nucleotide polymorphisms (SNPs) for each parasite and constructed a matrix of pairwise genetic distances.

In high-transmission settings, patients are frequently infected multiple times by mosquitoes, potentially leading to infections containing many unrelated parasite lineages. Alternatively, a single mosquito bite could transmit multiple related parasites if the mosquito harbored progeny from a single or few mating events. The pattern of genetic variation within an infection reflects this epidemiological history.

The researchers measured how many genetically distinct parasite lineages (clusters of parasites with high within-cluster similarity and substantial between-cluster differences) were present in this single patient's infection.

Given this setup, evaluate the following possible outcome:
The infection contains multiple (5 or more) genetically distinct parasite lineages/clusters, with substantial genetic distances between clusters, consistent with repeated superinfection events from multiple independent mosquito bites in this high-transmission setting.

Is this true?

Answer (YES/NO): YES